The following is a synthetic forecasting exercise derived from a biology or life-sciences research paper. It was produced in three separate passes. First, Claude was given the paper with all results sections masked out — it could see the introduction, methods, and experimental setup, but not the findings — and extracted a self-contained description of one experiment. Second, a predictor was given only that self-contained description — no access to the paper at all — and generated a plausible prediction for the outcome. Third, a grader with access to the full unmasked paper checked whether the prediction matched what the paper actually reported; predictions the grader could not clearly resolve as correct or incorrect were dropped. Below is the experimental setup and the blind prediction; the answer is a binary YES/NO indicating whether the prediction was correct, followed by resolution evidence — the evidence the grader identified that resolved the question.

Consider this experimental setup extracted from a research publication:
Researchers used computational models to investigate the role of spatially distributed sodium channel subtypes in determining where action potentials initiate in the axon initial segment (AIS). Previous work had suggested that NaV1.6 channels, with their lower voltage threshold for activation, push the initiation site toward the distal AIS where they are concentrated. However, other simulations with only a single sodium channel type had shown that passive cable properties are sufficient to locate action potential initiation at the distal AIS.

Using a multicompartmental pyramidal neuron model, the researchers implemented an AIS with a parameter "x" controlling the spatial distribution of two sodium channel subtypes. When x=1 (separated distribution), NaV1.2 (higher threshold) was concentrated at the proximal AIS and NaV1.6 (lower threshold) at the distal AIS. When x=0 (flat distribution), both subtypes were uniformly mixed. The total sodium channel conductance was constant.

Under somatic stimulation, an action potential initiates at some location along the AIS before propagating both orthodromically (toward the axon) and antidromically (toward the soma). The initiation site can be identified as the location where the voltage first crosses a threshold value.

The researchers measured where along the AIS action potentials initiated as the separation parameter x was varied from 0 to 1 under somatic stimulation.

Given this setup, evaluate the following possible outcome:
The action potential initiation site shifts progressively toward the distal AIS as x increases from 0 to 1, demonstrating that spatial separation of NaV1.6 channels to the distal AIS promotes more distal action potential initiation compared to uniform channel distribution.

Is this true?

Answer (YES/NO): NO